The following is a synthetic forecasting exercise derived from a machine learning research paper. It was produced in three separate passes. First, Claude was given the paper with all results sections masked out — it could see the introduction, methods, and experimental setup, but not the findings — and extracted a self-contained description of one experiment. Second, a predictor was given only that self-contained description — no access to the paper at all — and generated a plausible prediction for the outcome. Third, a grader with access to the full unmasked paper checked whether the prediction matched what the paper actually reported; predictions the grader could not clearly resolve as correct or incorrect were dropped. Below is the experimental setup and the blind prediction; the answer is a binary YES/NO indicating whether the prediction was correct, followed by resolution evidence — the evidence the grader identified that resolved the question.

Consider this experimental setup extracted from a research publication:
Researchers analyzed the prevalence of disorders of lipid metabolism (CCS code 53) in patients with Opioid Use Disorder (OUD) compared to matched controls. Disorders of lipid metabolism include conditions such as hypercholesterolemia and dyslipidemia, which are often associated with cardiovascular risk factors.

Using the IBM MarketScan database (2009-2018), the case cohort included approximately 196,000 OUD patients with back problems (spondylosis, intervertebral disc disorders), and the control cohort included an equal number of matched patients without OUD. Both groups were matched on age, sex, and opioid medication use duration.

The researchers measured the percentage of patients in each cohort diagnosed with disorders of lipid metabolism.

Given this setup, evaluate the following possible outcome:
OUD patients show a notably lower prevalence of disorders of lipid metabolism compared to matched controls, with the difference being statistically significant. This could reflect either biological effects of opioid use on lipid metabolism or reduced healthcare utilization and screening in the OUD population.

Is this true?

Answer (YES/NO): YES